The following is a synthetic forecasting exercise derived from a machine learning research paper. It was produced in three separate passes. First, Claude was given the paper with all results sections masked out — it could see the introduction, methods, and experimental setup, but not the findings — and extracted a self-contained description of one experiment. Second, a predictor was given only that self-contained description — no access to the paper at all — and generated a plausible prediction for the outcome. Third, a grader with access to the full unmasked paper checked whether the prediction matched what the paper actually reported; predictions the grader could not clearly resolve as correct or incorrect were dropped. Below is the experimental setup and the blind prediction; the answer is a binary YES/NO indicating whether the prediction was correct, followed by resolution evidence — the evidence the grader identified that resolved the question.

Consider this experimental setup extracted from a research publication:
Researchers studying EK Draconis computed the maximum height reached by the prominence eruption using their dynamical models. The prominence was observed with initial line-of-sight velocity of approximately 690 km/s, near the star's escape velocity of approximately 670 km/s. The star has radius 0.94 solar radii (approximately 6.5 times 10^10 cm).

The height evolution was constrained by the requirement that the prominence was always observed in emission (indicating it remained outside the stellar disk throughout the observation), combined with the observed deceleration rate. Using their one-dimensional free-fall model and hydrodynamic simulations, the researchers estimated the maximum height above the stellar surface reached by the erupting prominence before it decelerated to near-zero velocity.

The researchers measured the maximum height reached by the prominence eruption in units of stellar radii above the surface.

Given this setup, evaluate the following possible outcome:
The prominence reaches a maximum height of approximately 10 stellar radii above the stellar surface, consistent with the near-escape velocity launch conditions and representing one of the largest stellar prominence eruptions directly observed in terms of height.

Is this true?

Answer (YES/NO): NO